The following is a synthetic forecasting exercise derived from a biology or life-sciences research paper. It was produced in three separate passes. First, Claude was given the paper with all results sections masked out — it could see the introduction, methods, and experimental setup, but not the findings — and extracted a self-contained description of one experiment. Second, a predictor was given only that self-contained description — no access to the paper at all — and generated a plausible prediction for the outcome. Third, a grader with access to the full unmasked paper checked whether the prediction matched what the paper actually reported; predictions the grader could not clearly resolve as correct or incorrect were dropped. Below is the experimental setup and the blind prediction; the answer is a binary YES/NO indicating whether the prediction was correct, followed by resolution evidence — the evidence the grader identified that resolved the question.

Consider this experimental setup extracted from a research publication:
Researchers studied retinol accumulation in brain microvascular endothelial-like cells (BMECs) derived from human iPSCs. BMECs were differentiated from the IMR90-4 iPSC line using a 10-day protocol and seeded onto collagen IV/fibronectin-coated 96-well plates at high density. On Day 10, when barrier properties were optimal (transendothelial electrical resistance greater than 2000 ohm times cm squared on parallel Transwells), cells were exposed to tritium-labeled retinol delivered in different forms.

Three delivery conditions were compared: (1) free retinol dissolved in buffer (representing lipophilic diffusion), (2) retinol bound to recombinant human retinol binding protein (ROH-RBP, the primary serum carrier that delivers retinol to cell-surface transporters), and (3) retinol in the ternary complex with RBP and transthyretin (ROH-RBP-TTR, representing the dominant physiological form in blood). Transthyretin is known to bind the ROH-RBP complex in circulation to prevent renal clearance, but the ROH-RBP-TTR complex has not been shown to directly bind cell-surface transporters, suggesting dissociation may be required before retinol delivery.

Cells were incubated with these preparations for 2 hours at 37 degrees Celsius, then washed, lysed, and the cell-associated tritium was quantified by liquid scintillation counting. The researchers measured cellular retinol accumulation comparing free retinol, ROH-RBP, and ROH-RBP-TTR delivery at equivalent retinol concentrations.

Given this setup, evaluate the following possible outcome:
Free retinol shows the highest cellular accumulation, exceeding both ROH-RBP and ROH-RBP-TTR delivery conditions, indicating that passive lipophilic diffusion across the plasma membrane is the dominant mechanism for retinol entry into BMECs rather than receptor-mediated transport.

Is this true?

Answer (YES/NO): NO